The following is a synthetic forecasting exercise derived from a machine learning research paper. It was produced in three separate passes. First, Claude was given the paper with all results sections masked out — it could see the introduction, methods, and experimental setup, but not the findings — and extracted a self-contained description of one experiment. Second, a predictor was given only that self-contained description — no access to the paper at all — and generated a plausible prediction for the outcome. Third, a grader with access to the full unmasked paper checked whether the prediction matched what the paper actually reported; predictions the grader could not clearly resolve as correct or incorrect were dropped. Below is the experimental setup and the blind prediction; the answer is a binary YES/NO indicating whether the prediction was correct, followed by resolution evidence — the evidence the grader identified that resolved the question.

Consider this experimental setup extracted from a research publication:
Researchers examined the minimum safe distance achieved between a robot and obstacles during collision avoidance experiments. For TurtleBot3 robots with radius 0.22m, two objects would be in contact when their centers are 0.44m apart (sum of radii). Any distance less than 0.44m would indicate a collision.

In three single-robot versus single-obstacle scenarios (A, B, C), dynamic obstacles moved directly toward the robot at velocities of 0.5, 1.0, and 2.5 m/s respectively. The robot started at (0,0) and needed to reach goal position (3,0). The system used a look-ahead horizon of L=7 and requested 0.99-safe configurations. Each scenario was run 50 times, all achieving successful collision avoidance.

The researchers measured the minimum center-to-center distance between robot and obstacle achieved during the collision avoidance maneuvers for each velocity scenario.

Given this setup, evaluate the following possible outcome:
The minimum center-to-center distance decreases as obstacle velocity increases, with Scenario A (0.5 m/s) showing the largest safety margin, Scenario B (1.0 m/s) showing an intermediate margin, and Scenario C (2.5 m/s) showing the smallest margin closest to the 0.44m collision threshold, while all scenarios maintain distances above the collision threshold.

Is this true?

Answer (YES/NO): NO